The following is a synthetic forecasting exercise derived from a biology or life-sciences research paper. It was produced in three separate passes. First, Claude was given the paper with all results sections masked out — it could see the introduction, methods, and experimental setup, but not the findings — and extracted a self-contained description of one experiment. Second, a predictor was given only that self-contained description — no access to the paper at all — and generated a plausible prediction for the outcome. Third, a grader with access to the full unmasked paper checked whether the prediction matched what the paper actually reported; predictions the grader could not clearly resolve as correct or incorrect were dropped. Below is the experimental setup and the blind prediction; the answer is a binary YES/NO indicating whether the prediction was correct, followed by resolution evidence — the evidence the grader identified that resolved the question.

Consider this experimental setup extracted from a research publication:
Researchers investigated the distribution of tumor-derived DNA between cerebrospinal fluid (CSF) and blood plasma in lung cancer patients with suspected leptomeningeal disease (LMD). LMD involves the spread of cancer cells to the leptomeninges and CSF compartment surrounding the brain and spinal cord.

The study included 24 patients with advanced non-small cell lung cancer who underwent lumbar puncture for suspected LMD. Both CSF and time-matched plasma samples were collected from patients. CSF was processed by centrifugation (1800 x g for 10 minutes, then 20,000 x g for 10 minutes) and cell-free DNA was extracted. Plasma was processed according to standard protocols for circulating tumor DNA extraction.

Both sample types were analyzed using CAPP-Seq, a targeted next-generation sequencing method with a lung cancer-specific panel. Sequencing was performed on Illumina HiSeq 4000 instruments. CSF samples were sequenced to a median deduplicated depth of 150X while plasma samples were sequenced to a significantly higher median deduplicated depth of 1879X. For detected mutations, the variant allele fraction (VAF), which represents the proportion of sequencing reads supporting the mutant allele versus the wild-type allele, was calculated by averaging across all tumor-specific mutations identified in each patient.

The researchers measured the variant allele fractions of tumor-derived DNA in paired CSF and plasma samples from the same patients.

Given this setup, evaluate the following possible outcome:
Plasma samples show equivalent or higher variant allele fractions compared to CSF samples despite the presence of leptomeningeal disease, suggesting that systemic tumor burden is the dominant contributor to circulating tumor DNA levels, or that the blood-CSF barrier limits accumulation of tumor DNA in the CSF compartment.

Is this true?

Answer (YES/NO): NO